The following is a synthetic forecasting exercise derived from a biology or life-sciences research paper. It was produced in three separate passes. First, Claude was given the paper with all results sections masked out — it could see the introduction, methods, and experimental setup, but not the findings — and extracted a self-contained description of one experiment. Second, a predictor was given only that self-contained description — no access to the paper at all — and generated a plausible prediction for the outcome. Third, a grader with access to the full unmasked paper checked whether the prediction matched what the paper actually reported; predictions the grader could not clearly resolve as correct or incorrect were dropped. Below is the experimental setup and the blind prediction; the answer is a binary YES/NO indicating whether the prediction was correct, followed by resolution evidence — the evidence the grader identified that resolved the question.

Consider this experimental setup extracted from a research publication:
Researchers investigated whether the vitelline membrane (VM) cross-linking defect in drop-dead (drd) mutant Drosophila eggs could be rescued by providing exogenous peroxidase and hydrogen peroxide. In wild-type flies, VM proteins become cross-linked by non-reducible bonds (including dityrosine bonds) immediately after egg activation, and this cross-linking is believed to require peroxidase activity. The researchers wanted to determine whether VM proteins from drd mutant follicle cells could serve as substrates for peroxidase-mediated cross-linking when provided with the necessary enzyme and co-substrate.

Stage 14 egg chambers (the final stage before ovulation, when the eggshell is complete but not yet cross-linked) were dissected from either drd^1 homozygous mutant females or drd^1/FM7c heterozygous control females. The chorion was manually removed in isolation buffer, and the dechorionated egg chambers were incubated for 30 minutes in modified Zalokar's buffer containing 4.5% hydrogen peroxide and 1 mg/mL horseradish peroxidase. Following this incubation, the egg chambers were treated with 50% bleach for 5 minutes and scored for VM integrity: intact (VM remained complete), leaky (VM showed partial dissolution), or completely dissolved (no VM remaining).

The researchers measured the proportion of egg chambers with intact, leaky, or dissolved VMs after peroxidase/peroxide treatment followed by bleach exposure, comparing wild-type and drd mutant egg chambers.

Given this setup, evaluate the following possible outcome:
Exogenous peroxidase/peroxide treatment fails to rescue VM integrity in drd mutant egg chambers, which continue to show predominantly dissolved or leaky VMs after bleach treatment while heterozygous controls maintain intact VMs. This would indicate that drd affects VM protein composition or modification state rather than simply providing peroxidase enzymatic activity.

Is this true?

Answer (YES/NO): YES